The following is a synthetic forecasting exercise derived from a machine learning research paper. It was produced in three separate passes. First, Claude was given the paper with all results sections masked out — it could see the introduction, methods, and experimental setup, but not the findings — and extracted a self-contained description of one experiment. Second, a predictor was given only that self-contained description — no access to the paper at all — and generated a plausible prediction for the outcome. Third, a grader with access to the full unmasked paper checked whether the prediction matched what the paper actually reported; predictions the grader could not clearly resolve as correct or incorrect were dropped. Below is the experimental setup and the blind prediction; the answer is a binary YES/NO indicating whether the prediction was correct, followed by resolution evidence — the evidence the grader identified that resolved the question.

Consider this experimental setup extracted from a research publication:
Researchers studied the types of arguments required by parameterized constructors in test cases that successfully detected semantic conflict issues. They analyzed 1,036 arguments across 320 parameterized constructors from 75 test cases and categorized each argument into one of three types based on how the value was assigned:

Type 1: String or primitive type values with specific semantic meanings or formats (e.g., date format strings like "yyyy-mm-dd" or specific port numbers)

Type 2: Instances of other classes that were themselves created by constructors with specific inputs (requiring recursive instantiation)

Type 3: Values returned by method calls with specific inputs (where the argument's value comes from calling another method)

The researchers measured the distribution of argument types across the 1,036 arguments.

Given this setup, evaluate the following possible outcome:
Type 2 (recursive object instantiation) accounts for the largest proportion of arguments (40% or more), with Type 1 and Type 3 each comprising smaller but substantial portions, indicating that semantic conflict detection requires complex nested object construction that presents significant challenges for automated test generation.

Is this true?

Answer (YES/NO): NO